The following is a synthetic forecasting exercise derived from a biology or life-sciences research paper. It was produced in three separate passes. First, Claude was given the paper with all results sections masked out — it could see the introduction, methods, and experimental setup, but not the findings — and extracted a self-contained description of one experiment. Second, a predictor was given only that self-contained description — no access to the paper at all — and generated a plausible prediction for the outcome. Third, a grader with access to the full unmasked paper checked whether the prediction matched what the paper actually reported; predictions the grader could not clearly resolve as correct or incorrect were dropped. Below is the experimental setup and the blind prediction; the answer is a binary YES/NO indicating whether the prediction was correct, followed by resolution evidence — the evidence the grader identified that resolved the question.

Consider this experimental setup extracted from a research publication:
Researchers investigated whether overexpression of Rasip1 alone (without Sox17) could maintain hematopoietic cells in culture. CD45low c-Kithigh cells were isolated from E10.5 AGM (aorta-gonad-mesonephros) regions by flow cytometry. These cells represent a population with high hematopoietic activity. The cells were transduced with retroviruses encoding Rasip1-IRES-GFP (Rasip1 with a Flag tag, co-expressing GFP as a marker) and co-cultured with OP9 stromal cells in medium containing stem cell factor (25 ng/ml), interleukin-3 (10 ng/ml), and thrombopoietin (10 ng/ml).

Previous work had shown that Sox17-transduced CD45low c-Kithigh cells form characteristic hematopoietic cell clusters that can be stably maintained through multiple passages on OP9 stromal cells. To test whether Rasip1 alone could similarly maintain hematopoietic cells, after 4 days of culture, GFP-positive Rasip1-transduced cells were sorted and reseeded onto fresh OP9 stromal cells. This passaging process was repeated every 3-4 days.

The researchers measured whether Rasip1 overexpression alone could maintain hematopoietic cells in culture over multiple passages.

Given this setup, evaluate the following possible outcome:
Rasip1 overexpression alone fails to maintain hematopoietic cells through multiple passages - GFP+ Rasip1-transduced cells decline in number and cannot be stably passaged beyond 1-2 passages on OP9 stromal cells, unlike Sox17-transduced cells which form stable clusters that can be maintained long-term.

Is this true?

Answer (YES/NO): YES